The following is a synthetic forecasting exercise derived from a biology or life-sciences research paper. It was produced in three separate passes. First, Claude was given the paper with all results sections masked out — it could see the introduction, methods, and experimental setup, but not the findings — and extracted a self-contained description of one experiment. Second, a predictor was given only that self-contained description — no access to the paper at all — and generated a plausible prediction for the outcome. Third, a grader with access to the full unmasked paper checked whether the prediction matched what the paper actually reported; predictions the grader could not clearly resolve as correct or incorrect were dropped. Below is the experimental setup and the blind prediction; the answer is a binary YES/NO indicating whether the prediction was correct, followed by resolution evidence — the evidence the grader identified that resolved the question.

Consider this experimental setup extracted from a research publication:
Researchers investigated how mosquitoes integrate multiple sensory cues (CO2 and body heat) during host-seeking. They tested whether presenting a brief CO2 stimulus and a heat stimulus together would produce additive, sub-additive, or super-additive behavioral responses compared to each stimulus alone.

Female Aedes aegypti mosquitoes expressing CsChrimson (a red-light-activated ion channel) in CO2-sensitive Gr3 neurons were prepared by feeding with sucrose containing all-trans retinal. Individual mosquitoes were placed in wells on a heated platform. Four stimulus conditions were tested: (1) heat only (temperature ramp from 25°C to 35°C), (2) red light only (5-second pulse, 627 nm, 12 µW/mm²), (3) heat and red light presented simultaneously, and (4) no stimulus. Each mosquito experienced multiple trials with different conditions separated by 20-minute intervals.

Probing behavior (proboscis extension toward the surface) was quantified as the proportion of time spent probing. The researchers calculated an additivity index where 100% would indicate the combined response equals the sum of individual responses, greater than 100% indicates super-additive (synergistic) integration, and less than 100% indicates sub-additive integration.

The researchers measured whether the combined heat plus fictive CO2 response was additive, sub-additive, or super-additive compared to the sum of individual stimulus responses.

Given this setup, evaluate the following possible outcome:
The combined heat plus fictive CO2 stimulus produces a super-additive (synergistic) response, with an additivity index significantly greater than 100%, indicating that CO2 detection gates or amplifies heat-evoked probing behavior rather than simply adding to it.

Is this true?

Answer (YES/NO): NO